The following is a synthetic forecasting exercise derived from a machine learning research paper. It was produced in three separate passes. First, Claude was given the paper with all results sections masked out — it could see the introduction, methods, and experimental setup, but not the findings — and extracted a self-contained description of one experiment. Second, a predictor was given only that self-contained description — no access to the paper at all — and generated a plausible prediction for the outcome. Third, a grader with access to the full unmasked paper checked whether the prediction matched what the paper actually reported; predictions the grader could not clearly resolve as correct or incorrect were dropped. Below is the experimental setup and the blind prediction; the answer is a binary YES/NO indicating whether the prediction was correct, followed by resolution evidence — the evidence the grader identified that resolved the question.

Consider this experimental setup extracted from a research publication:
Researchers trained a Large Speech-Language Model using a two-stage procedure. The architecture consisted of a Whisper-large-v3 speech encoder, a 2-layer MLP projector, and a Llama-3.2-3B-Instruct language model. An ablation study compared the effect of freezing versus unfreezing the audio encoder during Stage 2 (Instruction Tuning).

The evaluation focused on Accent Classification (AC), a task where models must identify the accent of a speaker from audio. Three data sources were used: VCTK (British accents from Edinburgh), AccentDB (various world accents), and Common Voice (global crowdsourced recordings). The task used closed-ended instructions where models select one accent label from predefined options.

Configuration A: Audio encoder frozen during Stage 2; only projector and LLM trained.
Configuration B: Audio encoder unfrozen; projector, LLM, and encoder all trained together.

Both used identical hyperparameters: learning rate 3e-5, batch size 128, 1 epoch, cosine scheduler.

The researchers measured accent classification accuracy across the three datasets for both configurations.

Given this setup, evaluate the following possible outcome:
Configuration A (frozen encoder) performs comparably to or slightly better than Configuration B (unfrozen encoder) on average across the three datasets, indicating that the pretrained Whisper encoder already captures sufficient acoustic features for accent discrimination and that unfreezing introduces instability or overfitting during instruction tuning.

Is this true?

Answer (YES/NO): YES